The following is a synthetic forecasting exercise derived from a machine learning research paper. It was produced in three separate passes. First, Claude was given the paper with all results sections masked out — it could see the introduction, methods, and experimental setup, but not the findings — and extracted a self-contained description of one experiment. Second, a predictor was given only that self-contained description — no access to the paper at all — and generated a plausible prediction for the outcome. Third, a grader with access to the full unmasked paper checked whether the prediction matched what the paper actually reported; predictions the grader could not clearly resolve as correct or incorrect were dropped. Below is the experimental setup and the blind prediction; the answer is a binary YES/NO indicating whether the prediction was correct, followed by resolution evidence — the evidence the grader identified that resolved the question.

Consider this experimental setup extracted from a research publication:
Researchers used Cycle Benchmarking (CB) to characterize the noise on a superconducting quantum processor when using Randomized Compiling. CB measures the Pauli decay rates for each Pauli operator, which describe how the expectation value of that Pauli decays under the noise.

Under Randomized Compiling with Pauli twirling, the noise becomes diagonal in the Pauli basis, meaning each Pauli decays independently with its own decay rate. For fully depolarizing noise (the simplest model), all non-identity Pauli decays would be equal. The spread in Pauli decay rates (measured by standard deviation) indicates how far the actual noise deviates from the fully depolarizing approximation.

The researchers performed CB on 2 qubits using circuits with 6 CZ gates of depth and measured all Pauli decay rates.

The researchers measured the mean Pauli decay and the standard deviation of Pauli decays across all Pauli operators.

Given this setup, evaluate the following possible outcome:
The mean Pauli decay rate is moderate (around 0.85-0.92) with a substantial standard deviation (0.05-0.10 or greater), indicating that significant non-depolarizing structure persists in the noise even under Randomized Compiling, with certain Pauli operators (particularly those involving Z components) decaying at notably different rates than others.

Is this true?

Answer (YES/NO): NO